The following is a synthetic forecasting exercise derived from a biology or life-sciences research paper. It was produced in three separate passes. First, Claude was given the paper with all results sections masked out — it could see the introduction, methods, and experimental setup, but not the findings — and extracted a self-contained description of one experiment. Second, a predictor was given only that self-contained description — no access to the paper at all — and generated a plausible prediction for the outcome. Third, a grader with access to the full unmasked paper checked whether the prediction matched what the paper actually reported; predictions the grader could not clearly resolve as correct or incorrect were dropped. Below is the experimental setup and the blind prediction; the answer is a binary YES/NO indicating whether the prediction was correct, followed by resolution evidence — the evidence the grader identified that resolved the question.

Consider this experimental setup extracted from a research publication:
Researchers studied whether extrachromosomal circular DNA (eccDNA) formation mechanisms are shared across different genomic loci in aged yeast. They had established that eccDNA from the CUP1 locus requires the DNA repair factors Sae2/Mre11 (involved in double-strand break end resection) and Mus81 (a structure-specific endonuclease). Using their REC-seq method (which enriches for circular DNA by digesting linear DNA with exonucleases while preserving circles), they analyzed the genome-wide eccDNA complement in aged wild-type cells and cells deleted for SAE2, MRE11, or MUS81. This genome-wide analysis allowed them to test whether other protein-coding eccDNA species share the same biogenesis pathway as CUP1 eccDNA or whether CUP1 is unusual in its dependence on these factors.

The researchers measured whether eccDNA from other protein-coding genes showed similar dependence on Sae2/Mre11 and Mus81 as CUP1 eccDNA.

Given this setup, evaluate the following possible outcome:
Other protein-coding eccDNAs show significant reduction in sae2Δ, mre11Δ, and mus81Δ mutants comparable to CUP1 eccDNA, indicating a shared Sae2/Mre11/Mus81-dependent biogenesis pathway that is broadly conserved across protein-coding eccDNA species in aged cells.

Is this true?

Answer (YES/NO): YES